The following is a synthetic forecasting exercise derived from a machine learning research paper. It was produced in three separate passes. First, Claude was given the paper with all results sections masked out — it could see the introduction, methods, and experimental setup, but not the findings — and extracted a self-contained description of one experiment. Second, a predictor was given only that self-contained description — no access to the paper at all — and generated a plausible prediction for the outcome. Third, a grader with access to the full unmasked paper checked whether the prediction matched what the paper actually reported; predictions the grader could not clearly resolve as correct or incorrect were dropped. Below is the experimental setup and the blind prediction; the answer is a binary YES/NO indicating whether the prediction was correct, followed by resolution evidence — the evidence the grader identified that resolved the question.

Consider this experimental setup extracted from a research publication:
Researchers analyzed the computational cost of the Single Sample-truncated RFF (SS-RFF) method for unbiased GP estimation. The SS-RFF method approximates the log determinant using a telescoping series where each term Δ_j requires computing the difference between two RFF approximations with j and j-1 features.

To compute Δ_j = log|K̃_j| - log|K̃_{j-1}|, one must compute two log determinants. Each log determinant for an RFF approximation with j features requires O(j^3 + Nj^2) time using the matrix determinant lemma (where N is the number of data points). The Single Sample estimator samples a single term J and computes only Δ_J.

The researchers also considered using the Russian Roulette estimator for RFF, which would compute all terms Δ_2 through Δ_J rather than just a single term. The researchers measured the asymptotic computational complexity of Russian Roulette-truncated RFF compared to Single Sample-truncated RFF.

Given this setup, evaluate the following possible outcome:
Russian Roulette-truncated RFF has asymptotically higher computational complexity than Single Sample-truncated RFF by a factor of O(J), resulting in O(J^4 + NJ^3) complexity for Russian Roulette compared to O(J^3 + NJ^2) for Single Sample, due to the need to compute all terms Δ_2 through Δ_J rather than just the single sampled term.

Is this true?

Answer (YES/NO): YES